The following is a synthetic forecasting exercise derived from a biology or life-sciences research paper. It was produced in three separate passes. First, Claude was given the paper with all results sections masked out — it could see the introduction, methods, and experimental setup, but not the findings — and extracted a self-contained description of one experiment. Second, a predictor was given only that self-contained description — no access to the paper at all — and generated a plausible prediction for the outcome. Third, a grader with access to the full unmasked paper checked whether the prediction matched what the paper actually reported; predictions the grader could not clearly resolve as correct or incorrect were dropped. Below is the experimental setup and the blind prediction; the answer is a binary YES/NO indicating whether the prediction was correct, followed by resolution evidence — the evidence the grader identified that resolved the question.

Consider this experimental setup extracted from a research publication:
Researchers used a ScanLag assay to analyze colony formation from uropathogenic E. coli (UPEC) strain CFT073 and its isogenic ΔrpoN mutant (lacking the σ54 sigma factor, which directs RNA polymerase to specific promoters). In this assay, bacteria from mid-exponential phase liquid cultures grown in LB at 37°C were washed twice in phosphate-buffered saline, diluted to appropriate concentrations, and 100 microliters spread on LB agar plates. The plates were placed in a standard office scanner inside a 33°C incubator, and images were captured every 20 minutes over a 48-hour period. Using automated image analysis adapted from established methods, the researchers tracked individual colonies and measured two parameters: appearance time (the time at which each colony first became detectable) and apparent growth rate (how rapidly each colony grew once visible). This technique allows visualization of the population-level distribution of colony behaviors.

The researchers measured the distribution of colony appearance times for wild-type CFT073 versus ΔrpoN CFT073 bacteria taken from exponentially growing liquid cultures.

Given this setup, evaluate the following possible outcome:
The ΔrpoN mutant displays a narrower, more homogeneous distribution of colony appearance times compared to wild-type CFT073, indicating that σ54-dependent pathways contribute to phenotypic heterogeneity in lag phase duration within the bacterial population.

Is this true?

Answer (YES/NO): NO